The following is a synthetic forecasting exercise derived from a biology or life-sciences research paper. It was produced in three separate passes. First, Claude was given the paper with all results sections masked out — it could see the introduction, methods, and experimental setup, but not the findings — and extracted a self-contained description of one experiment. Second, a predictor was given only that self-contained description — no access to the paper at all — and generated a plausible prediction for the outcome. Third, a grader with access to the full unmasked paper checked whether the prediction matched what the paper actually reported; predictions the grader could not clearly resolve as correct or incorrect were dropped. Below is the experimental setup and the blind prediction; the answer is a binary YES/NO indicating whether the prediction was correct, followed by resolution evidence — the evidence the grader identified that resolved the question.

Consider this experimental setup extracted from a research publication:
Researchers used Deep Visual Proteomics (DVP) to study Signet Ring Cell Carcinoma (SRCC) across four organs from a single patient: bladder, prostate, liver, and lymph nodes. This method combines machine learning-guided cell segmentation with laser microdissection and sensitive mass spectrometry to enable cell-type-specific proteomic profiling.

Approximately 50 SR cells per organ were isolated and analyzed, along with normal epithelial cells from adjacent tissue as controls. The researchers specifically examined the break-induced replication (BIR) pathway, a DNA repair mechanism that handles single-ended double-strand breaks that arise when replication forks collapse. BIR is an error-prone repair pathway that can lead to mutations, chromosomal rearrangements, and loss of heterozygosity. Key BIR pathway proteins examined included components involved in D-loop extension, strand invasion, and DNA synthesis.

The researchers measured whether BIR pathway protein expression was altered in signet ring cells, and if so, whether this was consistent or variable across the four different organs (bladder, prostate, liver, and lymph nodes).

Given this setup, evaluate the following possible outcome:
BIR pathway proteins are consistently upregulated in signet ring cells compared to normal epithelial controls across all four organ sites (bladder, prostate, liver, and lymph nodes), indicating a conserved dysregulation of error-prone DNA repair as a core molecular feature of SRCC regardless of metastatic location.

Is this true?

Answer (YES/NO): YES